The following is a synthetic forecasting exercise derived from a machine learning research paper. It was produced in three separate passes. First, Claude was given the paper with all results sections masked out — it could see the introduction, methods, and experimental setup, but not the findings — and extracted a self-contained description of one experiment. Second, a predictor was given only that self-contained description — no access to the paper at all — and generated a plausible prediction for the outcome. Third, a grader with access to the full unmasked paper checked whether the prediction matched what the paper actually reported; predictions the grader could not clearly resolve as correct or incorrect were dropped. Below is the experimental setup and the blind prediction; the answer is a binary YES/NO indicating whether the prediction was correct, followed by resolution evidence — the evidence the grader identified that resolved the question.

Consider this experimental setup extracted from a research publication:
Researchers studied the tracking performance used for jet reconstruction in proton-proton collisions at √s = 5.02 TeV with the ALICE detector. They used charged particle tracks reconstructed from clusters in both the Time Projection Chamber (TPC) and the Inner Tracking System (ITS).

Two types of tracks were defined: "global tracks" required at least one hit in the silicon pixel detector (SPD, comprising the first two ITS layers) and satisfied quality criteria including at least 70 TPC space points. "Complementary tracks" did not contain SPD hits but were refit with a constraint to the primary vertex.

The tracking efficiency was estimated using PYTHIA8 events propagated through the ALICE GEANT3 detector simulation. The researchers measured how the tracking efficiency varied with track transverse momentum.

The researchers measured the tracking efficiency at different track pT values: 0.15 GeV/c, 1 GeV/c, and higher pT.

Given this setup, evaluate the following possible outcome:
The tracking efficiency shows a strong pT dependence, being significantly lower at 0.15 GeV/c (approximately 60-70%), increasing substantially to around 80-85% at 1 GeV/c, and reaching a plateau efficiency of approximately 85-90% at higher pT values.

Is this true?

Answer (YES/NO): NO